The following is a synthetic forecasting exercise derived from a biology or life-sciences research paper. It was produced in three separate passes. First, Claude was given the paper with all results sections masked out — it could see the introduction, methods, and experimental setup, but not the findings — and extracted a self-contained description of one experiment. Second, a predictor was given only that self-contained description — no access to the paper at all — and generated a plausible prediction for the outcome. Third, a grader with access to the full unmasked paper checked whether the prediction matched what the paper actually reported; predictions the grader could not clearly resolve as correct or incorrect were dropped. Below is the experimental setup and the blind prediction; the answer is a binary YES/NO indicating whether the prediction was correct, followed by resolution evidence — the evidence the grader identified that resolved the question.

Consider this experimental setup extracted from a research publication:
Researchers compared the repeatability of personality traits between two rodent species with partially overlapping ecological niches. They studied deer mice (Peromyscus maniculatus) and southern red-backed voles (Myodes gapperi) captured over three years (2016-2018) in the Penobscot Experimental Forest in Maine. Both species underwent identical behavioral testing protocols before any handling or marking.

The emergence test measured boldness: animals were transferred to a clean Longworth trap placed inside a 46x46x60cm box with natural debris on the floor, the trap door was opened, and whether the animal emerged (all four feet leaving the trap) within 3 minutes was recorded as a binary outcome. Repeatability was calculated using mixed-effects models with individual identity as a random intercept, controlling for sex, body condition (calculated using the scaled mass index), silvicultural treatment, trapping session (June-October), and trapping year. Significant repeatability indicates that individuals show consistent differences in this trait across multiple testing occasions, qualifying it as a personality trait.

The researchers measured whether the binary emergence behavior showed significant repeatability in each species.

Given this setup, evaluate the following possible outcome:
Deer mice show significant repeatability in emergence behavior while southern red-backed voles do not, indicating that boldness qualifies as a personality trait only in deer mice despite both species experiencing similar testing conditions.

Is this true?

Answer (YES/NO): NO